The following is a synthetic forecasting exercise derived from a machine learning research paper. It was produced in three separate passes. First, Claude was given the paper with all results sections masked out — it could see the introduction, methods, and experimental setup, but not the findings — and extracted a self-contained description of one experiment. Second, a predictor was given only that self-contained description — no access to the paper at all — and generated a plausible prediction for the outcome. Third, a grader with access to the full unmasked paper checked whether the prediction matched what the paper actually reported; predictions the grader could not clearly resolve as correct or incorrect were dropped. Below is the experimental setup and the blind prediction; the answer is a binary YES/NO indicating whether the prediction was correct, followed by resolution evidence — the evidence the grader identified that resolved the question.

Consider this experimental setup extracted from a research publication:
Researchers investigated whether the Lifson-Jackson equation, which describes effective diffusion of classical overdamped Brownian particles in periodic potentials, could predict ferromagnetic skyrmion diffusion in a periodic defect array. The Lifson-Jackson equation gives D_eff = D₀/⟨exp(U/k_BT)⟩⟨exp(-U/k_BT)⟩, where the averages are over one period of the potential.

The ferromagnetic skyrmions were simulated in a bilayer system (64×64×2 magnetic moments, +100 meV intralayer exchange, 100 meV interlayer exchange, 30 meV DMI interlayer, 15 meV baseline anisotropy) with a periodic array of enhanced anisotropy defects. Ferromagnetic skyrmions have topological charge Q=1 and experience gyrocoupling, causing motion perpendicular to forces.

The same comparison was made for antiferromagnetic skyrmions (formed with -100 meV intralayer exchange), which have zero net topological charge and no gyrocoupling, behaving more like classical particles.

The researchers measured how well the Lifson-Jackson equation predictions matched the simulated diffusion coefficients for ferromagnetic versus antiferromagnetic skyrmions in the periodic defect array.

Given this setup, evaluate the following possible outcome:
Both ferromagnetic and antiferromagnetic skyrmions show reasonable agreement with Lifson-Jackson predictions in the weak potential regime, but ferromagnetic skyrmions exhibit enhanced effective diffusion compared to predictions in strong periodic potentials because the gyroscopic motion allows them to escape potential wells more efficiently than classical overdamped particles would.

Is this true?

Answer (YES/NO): NO